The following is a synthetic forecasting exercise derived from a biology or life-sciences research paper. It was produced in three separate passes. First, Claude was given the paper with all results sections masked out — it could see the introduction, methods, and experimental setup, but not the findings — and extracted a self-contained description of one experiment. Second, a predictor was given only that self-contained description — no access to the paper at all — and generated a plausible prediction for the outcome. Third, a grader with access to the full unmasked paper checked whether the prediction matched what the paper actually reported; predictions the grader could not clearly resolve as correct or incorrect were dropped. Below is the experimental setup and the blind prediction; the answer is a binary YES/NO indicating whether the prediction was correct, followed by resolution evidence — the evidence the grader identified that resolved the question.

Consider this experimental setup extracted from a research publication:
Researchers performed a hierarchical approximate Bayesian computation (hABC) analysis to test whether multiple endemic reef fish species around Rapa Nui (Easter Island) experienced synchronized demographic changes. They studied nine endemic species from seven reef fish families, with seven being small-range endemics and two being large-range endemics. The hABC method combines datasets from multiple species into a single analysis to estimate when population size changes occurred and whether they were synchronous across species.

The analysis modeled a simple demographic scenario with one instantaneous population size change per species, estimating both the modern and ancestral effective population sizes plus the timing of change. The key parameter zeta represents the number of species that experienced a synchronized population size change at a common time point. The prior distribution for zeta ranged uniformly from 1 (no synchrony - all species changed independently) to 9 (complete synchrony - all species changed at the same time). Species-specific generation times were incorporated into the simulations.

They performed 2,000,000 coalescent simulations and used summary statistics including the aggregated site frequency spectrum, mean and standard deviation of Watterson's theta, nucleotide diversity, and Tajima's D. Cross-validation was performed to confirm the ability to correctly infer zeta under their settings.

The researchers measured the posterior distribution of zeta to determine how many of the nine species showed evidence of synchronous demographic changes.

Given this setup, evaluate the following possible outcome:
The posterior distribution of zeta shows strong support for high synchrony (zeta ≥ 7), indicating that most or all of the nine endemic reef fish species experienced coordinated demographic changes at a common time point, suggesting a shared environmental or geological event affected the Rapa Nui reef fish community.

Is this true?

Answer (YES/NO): NO